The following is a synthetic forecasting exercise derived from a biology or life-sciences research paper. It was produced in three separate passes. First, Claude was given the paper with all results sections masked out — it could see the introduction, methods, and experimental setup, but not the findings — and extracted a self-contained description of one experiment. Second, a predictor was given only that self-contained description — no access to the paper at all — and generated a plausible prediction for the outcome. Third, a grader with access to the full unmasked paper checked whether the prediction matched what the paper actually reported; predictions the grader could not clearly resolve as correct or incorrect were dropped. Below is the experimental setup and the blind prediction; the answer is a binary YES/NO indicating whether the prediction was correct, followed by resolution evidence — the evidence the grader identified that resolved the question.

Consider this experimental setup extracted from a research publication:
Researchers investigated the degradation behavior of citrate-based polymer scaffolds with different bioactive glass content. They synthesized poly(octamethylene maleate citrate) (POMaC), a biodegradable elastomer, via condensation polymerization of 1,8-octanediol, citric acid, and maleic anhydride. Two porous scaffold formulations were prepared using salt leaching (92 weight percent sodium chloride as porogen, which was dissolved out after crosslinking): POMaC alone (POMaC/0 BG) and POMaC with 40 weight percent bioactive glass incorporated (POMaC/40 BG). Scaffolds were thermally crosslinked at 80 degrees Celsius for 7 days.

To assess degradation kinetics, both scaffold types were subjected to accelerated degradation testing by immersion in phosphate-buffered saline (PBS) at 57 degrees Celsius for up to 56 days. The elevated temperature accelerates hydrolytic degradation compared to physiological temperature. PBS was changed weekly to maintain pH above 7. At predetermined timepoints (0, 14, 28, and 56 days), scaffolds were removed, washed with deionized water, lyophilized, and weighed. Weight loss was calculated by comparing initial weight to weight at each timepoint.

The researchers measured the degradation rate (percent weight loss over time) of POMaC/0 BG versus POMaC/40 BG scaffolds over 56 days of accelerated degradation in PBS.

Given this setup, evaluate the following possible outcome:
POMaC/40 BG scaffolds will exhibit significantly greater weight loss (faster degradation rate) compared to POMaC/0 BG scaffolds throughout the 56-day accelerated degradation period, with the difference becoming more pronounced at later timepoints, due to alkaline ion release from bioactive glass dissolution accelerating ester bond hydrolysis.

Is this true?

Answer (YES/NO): YES